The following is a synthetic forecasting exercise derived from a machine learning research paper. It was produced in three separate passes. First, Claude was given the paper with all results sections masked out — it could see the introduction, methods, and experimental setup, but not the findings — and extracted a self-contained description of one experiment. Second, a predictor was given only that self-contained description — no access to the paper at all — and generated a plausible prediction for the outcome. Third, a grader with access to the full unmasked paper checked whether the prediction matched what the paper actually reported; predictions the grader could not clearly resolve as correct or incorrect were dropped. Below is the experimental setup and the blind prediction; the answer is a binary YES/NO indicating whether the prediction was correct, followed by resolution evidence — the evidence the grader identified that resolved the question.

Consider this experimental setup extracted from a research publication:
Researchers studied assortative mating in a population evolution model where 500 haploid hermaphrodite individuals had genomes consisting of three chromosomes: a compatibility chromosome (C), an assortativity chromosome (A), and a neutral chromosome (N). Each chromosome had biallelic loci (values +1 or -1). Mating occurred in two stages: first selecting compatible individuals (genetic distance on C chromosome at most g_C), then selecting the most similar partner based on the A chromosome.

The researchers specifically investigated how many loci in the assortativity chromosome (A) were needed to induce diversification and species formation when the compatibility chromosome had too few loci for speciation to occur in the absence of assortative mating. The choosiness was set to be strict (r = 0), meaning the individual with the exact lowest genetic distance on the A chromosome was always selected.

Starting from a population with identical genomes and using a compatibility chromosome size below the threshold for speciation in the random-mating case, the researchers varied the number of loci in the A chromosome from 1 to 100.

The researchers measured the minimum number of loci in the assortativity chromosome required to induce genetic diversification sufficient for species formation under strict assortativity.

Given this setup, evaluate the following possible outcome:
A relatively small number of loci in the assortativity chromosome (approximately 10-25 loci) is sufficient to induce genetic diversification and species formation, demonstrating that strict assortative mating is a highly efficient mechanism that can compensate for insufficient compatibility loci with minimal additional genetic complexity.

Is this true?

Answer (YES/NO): NO